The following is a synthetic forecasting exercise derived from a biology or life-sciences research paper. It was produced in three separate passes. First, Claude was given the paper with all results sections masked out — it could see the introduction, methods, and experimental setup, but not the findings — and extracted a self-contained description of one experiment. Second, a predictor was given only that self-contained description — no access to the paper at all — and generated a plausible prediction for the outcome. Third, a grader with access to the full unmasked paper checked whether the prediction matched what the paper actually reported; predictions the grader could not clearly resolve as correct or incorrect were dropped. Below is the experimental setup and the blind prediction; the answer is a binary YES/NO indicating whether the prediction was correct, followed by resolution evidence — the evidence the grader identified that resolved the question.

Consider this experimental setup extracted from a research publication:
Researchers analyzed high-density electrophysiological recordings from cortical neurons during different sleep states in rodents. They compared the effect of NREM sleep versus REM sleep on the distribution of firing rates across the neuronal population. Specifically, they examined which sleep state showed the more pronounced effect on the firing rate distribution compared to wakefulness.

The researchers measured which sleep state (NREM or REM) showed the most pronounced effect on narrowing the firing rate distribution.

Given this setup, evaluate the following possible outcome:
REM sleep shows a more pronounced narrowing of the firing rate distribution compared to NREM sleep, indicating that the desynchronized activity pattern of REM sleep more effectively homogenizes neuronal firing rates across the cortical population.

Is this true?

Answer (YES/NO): NO